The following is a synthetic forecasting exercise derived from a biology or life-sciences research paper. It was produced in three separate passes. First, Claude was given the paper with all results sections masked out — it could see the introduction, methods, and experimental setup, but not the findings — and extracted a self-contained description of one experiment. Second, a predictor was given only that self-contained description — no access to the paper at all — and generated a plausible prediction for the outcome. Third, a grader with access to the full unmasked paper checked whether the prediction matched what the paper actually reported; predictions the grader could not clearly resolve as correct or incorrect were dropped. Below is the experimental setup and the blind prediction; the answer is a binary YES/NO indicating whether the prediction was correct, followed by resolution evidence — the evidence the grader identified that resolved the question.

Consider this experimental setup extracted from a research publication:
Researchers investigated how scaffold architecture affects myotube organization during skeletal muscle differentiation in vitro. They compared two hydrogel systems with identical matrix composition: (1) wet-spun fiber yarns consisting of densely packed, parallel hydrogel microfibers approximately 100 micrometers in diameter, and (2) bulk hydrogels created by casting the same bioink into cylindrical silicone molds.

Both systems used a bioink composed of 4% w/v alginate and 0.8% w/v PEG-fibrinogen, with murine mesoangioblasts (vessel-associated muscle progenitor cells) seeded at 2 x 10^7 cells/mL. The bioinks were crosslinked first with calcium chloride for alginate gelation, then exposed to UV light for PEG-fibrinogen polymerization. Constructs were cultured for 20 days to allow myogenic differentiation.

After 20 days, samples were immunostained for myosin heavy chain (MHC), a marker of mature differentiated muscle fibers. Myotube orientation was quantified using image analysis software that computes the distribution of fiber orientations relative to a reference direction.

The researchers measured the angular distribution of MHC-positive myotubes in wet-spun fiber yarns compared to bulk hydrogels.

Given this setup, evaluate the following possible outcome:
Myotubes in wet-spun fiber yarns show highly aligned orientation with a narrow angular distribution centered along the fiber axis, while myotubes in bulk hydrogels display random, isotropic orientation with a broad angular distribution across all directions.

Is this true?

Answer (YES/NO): YES